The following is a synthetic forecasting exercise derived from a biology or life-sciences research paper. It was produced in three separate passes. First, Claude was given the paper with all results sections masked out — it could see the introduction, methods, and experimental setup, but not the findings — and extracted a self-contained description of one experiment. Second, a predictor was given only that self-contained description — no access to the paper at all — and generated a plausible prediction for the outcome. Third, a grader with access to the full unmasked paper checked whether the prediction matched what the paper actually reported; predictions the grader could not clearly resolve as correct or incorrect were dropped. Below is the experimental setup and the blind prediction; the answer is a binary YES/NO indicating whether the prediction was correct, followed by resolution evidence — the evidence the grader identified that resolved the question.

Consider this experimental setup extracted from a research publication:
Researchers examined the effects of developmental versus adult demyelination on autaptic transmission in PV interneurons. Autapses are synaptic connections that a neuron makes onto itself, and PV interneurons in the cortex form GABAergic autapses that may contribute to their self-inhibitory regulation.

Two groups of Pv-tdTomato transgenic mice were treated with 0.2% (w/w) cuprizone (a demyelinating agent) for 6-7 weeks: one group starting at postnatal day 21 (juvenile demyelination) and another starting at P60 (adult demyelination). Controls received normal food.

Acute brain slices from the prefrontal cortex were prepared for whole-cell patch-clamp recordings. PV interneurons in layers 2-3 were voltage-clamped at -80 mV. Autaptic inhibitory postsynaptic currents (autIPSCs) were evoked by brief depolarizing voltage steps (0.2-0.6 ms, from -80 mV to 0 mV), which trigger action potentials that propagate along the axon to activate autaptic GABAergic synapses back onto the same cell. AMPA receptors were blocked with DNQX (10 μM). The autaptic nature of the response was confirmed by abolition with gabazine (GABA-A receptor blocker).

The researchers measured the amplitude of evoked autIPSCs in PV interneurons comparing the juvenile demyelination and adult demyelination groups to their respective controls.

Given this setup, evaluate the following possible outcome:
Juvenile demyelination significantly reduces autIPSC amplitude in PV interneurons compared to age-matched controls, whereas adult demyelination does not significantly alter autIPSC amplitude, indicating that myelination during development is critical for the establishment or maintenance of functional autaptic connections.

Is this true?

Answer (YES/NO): NO